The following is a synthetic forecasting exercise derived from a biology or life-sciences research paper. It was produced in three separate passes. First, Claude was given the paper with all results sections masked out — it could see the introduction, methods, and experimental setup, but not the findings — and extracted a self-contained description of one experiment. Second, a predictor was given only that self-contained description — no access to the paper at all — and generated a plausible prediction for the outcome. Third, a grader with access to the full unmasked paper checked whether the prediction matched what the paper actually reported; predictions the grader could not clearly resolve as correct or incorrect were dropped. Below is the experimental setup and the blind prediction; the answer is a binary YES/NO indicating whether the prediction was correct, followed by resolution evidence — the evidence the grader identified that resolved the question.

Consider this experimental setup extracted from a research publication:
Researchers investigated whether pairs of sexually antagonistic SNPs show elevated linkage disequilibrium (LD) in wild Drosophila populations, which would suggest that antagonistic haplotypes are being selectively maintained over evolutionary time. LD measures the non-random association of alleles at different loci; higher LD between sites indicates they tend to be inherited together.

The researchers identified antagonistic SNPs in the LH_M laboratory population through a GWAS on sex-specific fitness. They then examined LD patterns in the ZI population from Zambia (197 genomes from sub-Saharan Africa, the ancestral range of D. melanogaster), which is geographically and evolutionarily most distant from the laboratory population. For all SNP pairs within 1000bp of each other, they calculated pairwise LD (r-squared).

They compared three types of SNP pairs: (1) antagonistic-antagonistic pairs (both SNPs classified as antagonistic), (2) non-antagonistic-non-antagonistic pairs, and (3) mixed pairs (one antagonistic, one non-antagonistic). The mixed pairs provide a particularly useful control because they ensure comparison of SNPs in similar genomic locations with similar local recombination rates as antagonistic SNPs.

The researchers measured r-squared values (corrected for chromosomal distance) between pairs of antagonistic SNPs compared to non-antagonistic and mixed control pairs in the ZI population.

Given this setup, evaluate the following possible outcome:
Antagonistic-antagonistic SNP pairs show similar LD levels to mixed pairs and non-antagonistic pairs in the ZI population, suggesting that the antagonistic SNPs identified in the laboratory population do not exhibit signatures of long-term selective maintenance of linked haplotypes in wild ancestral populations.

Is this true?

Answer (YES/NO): NO